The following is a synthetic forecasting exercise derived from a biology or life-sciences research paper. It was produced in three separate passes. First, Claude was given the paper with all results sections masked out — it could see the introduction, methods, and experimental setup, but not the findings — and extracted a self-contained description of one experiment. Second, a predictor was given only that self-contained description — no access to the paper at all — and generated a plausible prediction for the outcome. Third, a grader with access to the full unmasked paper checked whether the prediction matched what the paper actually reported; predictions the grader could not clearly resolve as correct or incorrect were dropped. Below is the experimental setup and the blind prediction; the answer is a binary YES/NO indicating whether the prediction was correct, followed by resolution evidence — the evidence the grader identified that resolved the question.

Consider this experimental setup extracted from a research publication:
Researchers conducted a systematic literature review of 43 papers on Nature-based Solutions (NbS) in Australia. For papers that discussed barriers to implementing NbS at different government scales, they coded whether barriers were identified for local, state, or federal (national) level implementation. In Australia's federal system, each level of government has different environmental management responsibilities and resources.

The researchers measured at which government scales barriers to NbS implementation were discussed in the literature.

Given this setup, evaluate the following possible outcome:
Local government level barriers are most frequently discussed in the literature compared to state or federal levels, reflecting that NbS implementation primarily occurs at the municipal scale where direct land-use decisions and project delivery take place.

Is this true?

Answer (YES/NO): YES